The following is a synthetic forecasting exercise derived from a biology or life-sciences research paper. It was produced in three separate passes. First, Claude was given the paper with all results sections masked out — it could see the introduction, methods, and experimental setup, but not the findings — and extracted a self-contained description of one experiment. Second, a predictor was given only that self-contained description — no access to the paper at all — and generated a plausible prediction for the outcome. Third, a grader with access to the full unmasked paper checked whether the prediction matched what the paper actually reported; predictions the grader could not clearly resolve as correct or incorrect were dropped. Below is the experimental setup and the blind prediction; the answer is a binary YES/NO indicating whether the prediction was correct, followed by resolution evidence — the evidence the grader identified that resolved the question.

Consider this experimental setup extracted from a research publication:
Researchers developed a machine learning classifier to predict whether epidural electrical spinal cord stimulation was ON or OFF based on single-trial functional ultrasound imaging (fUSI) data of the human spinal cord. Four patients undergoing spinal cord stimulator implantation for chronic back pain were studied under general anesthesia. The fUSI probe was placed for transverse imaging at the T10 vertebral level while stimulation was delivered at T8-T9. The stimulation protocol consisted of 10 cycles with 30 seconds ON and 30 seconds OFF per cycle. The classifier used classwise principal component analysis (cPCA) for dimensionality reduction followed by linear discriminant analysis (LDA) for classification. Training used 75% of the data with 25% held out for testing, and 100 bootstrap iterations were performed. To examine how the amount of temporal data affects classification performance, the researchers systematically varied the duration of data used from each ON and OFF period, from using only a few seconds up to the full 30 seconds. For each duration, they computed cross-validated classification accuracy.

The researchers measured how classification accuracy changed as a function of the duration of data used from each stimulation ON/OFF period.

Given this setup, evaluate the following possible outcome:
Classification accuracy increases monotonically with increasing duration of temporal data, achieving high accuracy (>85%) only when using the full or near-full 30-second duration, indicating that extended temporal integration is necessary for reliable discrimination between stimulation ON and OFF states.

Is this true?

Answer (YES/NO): NO